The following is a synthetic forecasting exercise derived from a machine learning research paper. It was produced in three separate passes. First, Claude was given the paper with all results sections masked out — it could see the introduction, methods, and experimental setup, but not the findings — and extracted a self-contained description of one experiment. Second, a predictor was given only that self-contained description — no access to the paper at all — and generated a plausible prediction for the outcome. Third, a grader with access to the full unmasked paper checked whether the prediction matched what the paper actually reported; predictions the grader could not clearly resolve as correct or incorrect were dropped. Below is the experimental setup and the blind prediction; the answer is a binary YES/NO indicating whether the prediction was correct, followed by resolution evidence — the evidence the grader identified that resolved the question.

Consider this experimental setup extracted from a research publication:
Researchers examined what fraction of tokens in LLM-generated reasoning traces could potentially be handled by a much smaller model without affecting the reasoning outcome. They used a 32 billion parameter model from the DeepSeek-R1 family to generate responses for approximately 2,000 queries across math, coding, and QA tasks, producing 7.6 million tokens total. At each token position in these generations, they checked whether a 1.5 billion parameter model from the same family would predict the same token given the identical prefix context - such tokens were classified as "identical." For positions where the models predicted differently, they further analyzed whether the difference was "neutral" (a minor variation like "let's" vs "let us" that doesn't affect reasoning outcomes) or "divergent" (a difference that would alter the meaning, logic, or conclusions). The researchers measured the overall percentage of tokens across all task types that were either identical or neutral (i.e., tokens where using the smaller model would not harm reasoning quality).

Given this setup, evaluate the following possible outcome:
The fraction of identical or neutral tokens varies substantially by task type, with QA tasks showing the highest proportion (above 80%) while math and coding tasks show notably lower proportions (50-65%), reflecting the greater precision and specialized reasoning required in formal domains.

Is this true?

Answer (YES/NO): NO